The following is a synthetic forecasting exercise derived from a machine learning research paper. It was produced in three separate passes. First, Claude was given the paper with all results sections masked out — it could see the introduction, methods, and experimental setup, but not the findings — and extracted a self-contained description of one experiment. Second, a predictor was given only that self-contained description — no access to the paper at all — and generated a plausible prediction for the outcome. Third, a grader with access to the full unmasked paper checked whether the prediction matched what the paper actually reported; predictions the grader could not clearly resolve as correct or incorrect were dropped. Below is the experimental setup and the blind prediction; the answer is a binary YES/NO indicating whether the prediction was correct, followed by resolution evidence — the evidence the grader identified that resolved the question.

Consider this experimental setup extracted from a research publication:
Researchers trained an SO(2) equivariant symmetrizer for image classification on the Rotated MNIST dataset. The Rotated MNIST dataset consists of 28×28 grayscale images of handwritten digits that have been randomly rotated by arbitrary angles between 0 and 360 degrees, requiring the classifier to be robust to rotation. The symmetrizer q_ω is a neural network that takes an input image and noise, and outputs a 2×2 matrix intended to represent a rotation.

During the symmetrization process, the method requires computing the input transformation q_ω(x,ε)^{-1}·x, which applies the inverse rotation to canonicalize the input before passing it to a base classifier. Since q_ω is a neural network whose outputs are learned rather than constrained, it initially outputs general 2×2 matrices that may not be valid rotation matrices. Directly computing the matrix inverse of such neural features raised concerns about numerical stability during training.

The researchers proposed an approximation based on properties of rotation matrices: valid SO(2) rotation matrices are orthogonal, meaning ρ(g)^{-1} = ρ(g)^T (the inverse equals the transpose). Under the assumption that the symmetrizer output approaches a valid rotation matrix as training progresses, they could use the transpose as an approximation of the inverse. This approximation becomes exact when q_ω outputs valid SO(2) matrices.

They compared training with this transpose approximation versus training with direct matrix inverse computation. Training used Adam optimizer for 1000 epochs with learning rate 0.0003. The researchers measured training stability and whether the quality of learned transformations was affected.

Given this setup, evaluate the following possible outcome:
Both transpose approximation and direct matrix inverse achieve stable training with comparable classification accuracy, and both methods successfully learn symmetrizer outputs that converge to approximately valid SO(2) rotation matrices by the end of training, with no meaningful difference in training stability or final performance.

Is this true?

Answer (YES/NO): NO